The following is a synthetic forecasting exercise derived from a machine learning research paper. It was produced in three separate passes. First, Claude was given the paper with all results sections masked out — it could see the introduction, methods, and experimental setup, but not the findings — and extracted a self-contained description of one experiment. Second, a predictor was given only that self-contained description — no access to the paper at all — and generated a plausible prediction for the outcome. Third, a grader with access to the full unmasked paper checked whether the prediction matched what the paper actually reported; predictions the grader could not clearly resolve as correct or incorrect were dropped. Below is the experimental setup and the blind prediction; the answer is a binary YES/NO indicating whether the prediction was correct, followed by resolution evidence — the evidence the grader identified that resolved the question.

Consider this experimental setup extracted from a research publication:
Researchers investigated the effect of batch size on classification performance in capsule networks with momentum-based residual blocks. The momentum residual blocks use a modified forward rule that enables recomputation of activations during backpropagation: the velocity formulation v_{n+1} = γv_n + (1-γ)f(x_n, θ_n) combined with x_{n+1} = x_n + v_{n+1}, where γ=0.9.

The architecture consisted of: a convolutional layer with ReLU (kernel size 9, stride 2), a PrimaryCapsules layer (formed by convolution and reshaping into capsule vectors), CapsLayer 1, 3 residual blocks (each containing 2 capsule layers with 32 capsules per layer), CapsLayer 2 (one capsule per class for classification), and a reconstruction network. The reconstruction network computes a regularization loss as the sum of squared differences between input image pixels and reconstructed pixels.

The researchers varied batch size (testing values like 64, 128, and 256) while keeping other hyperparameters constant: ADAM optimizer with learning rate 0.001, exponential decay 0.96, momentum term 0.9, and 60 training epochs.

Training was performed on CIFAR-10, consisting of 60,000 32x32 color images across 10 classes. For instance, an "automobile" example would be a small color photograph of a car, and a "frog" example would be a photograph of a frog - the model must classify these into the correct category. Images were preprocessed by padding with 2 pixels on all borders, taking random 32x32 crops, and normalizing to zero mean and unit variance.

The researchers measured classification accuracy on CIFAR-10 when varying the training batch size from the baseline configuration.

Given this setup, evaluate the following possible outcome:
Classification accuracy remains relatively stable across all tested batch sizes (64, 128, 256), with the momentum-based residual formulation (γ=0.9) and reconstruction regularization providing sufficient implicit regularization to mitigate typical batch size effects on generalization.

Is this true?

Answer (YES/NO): YES